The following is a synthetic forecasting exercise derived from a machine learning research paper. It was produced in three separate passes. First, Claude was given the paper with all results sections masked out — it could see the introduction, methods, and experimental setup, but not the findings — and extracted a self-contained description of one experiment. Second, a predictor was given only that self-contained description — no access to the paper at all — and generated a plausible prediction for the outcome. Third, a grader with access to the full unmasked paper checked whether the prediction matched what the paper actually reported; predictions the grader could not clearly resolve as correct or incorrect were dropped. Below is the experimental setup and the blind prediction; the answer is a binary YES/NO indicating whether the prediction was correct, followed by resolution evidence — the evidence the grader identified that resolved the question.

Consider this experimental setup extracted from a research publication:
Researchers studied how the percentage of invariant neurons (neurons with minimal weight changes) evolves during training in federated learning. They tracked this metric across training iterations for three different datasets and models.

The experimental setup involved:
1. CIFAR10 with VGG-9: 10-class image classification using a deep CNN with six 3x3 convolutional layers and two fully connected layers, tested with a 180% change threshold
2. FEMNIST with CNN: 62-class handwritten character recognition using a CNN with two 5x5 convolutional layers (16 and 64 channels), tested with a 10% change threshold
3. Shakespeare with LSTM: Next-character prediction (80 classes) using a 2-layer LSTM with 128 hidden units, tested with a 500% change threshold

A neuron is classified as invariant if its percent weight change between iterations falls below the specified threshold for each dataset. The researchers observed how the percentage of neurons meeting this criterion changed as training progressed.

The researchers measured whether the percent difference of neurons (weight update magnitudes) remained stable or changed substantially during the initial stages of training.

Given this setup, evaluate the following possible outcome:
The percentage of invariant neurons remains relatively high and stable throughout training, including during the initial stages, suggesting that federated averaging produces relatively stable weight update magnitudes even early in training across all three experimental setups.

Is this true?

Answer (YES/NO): NO